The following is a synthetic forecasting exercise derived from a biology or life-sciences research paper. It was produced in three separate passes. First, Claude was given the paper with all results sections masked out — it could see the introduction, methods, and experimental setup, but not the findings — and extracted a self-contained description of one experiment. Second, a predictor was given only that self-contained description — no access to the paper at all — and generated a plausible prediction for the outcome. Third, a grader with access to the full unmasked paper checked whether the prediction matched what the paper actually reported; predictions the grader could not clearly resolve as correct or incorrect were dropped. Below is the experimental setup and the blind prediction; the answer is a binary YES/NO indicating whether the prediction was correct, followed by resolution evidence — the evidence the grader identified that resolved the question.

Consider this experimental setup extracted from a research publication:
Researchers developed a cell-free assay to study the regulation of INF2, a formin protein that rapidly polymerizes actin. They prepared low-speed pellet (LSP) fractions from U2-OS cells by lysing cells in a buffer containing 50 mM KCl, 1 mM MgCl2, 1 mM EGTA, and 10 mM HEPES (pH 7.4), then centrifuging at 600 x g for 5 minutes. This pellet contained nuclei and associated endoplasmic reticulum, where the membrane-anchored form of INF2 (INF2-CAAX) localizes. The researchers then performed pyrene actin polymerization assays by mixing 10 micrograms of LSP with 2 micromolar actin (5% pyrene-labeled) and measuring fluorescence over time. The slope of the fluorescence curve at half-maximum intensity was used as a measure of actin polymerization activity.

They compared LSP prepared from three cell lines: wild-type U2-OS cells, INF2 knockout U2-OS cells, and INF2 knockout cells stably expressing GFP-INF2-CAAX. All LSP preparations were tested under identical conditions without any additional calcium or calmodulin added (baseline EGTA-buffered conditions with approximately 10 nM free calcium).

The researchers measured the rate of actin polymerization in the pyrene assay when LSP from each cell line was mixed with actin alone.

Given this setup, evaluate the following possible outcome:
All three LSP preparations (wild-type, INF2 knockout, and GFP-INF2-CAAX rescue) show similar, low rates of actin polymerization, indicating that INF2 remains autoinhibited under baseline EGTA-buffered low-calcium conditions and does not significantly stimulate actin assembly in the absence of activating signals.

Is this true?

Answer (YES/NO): YES